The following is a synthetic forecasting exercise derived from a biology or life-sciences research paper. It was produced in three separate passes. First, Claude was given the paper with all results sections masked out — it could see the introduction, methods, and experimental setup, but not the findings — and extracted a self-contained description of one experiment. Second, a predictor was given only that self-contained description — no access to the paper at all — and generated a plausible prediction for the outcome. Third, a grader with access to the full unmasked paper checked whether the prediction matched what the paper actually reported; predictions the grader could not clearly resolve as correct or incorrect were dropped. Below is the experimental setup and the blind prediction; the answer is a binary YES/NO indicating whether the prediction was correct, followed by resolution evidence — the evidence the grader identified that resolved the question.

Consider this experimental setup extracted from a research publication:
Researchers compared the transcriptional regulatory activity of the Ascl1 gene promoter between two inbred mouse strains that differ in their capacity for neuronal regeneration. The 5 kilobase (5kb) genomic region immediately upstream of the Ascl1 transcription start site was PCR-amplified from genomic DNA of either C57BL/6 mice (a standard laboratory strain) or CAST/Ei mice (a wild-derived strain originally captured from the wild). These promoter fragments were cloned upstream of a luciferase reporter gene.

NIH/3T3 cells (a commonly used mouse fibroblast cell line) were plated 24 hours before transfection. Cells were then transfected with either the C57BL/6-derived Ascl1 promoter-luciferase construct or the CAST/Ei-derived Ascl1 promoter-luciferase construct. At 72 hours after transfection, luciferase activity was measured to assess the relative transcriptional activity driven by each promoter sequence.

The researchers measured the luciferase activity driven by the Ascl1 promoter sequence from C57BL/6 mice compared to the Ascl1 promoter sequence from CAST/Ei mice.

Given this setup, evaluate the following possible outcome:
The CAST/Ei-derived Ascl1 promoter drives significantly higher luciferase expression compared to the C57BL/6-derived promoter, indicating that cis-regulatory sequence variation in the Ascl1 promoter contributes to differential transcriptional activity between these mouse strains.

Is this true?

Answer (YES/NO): YES